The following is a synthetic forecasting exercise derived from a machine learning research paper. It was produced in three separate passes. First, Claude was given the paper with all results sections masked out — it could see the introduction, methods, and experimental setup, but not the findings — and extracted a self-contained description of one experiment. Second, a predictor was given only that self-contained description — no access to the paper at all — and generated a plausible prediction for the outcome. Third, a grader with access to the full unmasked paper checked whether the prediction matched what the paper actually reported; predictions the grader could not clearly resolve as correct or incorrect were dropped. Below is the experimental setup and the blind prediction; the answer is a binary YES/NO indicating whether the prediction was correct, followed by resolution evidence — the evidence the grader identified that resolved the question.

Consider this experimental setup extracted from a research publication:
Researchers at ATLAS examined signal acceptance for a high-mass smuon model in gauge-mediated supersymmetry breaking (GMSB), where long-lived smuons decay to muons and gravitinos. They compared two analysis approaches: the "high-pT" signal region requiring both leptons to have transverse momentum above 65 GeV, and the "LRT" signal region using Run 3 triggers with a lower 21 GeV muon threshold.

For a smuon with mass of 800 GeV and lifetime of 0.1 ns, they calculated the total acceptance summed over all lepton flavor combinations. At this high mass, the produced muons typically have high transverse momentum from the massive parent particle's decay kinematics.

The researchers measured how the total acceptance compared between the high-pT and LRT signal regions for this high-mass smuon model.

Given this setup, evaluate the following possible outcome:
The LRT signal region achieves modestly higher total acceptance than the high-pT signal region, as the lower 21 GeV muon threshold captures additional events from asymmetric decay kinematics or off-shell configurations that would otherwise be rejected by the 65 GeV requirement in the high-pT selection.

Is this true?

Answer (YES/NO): NO